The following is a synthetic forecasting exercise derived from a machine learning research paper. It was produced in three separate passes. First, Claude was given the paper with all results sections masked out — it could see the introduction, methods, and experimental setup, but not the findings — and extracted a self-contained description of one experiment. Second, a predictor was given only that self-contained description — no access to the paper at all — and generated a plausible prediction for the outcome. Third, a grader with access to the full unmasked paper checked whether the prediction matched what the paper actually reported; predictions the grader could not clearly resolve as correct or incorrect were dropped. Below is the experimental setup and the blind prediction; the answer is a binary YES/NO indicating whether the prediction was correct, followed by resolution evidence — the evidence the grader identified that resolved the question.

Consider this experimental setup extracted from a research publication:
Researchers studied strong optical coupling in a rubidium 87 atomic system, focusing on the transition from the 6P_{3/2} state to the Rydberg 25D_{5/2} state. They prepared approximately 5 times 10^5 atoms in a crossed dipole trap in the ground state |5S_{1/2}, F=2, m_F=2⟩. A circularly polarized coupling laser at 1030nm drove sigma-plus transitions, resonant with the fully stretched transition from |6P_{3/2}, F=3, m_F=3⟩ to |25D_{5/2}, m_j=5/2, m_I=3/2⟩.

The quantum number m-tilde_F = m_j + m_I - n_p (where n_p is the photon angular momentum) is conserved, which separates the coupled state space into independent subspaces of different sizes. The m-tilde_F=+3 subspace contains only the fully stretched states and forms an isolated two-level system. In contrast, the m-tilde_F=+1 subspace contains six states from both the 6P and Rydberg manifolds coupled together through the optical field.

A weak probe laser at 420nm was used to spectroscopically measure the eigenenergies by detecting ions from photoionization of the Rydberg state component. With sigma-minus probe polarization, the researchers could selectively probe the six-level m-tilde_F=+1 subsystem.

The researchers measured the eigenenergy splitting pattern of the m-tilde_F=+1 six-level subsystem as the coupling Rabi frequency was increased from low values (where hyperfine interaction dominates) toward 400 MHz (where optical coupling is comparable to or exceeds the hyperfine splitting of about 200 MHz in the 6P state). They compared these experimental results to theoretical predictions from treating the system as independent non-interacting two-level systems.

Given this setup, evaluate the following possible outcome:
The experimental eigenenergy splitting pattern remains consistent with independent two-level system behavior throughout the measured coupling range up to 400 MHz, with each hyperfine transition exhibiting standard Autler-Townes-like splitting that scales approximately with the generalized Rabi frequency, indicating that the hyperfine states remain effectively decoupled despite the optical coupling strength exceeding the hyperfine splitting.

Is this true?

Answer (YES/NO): NO